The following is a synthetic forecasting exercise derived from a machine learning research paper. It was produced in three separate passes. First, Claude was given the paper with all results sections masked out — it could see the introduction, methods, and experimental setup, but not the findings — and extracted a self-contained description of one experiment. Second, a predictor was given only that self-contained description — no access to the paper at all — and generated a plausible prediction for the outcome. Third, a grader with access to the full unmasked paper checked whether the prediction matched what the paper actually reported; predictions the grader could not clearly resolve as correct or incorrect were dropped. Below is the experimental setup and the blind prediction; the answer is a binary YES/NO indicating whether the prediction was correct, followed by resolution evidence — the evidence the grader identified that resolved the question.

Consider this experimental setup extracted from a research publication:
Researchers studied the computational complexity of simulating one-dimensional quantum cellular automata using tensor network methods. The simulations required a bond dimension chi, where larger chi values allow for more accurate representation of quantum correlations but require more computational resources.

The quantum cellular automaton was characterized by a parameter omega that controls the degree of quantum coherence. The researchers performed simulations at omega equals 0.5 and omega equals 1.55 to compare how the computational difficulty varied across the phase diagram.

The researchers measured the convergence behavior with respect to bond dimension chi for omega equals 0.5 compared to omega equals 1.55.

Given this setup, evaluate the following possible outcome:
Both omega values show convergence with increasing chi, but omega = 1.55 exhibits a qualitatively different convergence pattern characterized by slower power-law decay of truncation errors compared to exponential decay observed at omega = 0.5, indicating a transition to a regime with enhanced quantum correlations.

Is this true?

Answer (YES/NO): NO